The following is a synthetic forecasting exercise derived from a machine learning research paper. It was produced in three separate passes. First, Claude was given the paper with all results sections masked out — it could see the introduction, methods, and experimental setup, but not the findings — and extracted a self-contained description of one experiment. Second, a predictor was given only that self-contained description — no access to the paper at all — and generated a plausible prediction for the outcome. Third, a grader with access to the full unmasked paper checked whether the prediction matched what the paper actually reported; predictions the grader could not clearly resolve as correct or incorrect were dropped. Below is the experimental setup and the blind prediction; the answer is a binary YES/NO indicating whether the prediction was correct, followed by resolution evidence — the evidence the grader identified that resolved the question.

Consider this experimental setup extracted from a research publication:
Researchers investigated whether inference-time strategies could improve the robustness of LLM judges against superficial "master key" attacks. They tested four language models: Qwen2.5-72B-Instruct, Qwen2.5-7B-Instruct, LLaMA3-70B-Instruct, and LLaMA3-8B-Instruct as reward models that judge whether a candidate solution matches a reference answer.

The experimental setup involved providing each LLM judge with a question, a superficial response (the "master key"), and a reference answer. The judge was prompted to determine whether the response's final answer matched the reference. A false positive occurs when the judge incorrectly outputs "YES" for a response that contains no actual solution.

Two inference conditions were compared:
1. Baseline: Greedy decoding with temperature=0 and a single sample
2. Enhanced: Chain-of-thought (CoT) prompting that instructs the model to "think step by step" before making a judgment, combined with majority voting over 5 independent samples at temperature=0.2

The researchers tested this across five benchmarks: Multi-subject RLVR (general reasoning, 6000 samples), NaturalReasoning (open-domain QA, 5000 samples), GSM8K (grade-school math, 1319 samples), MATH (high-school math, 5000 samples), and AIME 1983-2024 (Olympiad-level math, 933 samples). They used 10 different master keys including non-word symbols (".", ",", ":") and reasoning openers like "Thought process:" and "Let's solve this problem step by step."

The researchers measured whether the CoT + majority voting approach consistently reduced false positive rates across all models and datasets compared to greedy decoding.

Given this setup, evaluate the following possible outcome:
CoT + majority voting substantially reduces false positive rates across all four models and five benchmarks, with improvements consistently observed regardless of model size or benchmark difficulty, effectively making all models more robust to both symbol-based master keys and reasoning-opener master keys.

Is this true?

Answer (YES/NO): NO